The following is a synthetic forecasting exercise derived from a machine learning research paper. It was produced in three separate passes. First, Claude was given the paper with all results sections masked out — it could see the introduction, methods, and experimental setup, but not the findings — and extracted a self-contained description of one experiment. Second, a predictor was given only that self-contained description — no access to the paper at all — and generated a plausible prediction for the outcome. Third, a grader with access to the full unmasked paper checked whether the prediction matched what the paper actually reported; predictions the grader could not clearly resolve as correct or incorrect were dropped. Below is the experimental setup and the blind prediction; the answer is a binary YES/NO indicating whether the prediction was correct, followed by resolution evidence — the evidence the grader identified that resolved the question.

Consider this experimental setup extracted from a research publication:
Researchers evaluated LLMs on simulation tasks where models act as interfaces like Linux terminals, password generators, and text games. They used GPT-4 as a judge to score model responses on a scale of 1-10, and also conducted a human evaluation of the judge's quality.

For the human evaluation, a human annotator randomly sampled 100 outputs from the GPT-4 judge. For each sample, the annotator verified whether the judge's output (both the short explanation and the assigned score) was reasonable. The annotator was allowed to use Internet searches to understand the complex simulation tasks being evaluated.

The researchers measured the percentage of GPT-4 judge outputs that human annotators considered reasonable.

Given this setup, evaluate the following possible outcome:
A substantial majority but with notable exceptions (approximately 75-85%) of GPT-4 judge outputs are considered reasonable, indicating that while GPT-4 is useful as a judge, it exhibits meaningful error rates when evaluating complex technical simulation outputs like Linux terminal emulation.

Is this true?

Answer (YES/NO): YES